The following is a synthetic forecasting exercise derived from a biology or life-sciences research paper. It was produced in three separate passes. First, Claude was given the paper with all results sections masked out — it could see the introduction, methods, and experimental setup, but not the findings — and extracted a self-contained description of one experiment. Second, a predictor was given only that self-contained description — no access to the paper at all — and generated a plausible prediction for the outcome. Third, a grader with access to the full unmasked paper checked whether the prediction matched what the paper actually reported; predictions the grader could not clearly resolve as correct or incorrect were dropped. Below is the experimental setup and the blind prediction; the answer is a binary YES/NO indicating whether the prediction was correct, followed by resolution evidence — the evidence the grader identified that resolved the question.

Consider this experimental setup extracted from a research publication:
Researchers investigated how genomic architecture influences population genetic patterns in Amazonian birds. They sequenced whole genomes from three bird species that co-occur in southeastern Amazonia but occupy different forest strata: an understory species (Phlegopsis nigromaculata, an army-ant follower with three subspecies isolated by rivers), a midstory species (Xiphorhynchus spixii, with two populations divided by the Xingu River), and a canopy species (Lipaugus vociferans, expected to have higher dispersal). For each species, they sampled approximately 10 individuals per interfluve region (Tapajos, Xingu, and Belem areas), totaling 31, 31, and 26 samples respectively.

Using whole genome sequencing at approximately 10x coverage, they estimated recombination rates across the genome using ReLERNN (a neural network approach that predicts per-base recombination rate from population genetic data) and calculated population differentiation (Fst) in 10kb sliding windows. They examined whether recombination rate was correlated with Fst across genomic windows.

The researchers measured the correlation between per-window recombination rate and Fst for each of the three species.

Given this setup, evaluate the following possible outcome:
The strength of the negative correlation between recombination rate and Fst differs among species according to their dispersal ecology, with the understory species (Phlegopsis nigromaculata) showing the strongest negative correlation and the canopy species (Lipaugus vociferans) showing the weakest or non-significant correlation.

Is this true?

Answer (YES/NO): NO